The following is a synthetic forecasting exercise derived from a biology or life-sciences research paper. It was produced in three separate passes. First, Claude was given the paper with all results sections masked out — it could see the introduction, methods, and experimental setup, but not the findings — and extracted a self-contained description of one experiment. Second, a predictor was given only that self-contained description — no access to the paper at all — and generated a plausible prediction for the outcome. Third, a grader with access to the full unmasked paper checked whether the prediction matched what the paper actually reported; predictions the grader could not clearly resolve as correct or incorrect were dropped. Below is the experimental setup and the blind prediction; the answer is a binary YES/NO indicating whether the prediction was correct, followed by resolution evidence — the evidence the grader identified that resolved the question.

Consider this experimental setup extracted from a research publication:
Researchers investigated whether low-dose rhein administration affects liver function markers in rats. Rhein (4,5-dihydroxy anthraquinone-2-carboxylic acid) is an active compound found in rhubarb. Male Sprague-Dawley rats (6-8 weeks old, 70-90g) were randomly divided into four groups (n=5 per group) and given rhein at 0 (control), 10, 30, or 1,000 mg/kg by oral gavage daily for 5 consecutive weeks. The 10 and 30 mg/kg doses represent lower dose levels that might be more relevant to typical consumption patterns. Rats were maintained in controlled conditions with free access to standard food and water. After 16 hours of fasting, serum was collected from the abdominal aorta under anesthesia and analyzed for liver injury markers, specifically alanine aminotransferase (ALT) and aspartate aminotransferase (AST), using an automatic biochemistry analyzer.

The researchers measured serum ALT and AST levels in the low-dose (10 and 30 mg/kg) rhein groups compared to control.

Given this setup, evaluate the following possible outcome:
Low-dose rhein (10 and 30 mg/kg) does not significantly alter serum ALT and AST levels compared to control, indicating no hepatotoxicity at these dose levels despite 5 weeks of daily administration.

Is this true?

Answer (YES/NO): YES